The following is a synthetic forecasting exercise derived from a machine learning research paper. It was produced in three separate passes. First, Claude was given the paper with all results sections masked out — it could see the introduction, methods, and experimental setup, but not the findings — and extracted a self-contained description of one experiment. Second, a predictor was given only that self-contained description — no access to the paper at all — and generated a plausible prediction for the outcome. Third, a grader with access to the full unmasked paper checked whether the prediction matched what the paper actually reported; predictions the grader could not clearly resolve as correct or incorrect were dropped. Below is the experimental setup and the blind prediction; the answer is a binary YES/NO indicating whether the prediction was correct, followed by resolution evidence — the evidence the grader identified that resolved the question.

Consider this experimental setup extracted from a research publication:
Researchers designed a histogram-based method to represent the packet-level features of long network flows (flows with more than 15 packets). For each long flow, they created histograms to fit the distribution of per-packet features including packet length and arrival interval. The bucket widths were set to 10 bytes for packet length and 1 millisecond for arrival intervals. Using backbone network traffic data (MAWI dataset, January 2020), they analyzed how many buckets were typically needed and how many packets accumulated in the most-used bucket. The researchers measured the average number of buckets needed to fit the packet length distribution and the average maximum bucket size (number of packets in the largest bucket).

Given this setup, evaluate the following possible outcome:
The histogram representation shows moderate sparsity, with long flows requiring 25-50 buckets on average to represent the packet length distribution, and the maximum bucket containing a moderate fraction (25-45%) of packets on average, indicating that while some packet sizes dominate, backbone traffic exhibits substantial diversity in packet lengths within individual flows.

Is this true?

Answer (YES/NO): NO